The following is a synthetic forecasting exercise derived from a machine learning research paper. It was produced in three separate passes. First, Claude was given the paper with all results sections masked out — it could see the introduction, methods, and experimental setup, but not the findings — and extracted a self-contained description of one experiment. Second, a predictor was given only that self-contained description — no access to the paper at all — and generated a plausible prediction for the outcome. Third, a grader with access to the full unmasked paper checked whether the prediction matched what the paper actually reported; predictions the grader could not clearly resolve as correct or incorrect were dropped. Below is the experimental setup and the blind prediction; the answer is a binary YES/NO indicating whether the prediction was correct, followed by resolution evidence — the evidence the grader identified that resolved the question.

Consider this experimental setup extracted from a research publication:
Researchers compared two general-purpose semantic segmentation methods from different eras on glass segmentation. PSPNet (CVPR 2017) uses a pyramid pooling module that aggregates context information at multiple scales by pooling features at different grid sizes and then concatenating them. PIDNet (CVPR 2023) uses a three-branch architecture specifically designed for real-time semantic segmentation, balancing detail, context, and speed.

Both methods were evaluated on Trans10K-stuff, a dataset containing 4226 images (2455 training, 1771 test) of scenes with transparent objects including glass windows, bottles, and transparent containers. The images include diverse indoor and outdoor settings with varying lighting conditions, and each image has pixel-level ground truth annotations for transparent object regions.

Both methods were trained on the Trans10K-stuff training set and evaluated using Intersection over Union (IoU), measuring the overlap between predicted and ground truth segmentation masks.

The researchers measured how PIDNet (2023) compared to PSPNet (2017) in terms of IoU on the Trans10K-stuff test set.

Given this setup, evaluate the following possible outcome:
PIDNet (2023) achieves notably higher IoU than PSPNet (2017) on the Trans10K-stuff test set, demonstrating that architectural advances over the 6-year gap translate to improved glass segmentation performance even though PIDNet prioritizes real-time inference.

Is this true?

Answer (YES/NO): NO